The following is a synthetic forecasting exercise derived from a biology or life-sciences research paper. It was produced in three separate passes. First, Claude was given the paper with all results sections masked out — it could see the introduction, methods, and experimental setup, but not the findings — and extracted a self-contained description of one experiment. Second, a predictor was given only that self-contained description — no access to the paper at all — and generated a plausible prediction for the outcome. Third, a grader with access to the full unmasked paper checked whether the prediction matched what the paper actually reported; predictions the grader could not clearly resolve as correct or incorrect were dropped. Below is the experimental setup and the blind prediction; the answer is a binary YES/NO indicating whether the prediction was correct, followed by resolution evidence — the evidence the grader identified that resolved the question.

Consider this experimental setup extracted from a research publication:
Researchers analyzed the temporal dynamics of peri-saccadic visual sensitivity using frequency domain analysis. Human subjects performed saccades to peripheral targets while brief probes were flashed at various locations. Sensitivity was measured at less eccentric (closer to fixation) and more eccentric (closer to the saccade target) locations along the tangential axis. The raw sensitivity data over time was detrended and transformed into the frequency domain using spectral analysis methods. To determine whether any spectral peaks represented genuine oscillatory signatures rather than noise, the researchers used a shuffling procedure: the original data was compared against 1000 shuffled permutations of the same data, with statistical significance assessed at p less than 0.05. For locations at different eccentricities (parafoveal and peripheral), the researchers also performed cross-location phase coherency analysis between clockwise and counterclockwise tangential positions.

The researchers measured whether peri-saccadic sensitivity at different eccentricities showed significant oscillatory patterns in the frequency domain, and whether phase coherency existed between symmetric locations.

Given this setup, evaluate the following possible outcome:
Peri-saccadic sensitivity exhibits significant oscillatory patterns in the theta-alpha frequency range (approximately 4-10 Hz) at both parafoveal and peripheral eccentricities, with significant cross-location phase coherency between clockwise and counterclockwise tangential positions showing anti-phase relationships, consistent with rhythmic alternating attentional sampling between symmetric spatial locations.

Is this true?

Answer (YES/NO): NO